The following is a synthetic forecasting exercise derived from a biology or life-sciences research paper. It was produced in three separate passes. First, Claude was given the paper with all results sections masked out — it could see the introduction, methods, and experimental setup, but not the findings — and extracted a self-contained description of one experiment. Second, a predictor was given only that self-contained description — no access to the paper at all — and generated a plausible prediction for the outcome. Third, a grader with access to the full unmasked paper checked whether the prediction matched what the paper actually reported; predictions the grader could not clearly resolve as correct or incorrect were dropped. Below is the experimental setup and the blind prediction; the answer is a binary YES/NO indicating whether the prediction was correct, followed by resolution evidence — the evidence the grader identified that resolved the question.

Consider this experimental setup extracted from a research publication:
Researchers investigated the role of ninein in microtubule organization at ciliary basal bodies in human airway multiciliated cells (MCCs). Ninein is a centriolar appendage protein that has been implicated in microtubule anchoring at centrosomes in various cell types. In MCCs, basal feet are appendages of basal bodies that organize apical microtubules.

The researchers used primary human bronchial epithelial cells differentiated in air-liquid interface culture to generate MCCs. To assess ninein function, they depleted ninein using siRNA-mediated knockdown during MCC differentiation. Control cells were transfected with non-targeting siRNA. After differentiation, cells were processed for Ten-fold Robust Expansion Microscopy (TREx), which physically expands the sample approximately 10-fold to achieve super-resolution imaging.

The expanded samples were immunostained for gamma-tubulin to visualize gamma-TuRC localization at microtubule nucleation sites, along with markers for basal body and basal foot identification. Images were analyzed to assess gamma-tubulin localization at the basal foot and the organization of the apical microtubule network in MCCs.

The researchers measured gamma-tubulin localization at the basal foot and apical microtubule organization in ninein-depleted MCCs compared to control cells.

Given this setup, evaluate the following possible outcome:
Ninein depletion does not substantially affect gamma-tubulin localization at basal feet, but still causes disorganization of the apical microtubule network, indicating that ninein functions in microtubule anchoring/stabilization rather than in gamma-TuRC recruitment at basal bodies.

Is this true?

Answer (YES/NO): NO